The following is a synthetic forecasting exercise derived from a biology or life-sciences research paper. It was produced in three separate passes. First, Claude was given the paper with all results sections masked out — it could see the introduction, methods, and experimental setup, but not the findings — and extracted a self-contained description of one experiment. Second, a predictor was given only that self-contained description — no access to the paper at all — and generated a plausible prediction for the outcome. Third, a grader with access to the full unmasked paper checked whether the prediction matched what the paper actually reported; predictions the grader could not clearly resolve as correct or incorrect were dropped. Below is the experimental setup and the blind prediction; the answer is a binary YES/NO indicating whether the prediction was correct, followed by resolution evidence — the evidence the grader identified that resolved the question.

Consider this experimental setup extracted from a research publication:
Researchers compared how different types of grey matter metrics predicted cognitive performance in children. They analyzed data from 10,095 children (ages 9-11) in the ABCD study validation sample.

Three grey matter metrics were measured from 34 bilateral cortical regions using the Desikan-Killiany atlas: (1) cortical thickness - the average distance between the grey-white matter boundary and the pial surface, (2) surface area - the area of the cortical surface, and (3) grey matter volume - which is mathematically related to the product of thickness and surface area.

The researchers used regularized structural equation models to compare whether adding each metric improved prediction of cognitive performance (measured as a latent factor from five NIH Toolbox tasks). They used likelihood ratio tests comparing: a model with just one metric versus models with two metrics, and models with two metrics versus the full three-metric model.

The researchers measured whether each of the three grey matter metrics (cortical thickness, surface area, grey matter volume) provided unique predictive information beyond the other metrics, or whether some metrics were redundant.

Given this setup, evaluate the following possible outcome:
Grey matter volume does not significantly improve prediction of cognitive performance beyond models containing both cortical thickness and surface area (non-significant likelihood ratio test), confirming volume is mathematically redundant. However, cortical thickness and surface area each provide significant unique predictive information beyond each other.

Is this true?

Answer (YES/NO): NO